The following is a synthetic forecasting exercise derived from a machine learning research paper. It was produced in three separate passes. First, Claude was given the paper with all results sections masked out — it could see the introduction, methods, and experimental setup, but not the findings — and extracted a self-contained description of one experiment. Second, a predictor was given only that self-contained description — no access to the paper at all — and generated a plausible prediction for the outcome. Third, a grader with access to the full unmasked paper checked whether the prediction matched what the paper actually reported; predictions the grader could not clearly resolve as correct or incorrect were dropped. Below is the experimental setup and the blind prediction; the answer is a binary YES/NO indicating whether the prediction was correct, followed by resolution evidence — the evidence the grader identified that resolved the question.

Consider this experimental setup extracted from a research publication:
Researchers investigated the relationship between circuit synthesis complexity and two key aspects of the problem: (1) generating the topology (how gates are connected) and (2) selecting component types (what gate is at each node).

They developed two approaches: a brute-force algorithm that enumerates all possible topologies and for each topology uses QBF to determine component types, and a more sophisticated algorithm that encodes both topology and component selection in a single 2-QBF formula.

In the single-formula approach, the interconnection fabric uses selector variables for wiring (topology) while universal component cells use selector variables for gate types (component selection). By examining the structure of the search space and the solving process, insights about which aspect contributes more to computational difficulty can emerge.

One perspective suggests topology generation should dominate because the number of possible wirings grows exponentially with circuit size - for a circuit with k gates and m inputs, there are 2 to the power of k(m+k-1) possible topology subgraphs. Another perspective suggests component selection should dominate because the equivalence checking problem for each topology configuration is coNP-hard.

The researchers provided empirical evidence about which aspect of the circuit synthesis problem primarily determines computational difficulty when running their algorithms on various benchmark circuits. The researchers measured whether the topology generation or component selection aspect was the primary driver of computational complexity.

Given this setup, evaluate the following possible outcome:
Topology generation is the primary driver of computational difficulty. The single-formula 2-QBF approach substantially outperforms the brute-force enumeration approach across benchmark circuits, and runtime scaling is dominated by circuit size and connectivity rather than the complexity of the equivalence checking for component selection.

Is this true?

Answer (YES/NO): NO